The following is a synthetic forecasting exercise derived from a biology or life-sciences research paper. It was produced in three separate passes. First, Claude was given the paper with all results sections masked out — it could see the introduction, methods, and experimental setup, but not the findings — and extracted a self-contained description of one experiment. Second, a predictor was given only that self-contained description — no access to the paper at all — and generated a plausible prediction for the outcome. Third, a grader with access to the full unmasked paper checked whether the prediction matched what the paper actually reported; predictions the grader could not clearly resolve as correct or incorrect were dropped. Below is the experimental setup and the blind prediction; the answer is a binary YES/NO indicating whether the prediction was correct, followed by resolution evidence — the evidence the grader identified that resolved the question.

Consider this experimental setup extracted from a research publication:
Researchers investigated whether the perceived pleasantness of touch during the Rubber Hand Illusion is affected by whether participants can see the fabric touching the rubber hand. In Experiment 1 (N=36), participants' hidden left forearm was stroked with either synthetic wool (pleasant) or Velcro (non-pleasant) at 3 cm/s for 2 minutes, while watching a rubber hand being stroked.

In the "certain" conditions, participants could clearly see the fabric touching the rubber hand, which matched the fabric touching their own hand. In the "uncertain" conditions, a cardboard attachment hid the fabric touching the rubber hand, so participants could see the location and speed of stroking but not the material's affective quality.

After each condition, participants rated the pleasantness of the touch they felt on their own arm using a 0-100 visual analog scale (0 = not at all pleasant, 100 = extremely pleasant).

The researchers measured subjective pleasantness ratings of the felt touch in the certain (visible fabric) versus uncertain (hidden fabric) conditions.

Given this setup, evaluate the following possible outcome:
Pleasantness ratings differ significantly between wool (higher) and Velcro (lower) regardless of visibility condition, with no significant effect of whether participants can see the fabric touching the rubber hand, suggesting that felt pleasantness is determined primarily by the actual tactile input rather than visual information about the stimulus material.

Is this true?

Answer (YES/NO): NO